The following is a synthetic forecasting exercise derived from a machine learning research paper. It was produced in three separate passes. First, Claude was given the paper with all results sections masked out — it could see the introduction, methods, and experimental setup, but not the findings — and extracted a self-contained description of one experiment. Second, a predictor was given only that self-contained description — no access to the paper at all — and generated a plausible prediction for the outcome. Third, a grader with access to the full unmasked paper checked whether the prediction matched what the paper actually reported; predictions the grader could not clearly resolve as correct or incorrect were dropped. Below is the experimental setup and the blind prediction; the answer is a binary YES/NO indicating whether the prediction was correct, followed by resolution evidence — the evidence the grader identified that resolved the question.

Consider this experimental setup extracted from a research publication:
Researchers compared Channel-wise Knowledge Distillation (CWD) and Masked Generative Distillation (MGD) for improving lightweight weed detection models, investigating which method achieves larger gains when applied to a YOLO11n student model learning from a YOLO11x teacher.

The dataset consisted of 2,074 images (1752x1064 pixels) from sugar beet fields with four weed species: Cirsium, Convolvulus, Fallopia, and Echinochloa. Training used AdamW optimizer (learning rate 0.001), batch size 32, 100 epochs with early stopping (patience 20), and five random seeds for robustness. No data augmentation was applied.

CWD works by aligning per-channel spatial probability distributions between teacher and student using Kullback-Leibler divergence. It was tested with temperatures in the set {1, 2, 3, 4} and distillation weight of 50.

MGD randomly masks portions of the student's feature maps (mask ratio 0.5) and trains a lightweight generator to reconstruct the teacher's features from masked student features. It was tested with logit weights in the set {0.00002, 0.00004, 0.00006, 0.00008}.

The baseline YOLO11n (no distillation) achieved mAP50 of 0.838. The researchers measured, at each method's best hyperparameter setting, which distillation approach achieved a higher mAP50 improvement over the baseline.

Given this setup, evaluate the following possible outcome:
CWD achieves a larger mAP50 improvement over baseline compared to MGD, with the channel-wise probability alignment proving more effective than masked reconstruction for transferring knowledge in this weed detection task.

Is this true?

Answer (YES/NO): YES